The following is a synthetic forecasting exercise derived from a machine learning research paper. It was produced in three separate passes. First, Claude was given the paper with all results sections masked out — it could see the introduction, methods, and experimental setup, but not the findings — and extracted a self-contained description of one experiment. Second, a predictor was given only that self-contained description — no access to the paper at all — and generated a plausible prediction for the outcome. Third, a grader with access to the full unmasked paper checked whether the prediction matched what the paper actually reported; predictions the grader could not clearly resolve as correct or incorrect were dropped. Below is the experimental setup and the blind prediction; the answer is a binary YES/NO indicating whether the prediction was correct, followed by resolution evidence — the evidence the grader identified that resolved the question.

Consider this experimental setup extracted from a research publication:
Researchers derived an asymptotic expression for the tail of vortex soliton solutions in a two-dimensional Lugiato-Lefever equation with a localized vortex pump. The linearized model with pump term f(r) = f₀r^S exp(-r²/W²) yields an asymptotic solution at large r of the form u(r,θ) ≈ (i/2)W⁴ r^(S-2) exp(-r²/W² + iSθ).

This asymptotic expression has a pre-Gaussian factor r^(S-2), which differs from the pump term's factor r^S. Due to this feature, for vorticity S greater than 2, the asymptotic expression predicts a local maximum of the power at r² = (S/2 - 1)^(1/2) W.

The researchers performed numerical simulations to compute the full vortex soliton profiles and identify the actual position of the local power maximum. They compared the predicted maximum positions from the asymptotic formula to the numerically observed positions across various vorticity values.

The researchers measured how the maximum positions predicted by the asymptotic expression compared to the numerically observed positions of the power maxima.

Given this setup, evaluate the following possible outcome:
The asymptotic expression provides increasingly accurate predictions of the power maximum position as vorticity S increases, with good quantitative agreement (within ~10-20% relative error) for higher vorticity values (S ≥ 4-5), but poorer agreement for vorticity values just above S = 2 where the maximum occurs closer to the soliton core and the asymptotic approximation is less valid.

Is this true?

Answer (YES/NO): NO